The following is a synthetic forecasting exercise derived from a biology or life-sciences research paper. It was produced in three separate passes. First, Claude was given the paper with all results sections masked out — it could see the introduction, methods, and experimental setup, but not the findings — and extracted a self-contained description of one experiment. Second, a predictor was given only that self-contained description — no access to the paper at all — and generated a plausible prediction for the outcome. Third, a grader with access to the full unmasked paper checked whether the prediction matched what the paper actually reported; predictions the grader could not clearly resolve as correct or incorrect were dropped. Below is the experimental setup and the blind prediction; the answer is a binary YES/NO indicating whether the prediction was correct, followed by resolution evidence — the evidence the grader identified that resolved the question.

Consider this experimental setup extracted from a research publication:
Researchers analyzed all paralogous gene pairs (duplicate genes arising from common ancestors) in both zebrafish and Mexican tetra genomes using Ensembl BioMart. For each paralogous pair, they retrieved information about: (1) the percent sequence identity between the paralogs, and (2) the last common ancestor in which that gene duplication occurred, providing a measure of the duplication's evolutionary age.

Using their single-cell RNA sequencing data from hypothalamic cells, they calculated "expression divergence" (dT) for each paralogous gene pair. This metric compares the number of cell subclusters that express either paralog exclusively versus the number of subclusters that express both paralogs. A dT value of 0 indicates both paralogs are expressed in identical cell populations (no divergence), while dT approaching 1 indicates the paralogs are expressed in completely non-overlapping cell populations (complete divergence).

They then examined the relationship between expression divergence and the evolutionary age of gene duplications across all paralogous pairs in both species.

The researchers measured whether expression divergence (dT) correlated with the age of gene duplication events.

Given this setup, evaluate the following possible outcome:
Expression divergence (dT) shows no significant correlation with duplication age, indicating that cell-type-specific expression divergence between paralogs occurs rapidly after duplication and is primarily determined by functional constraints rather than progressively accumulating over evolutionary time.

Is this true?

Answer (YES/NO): NO